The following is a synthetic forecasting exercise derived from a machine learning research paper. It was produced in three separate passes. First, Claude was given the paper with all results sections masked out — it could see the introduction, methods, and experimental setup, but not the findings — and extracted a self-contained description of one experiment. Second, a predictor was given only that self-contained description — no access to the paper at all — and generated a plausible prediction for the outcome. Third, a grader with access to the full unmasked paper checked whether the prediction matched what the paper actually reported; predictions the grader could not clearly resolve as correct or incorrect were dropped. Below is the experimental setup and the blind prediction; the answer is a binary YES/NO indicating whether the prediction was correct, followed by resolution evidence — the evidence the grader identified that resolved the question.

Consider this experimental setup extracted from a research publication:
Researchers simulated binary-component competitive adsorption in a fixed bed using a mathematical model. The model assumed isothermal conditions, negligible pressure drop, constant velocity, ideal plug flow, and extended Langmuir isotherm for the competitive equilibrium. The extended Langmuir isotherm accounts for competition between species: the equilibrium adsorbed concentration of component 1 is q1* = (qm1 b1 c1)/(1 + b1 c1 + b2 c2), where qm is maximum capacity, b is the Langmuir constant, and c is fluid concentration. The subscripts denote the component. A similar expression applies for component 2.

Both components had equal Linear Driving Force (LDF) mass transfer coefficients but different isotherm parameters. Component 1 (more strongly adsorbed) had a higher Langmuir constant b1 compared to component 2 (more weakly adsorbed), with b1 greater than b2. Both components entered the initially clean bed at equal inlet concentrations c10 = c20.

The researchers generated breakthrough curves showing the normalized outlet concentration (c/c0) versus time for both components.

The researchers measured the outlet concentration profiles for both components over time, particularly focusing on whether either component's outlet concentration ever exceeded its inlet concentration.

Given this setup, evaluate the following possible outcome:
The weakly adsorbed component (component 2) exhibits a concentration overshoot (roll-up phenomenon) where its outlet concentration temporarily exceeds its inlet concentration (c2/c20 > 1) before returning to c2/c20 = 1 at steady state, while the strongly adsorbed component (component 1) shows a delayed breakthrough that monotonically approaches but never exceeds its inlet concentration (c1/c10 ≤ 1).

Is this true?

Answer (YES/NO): YES